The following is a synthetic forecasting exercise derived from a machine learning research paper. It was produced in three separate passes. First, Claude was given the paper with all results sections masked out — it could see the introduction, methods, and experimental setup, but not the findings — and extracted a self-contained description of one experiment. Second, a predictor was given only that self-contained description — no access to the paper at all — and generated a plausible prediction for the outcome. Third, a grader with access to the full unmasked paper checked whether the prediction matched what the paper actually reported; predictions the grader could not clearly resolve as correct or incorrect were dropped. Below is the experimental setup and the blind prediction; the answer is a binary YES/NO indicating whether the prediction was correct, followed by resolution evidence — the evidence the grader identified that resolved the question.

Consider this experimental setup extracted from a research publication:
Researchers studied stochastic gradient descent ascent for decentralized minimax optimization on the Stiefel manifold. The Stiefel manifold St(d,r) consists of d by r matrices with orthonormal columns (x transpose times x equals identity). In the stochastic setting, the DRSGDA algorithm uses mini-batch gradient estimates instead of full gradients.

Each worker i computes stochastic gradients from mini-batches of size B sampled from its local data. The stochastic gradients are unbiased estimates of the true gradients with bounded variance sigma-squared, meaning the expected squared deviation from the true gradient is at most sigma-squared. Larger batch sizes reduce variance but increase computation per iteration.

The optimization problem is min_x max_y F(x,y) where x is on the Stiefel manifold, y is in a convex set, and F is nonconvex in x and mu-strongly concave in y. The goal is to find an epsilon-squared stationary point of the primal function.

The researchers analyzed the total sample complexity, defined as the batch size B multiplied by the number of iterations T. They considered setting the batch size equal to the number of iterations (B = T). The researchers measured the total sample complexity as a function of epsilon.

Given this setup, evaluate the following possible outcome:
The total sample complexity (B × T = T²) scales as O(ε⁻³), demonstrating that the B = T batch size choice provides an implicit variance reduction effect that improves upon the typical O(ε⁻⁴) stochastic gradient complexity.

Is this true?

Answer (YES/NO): NO